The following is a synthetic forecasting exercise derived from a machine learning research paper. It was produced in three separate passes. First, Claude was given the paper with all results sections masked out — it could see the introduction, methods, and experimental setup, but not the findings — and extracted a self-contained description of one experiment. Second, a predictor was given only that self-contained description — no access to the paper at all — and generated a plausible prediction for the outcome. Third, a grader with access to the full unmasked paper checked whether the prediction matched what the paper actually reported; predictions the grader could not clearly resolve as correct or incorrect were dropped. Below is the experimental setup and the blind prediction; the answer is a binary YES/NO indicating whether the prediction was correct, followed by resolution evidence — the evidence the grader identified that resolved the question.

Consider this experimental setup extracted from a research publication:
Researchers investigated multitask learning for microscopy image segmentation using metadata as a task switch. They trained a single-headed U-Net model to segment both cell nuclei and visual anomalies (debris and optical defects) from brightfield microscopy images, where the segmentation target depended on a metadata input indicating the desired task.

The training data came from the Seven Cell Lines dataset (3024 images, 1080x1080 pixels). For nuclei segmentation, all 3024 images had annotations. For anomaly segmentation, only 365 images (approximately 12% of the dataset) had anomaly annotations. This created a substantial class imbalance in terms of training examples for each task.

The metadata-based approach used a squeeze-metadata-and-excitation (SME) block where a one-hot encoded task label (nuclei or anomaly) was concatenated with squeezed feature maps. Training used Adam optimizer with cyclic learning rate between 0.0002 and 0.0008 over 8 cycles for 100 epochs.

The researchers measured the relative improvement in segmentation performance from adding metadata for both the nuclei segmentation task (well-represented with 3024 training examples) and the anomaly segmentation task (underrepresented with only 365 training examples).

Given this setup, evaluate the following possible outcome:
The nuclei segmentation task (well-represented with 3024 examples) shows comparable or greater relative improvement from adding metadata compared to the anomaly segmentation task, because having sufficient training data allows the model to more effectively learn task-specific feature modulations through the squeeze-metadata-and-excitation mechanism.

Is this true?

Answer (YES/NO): NO